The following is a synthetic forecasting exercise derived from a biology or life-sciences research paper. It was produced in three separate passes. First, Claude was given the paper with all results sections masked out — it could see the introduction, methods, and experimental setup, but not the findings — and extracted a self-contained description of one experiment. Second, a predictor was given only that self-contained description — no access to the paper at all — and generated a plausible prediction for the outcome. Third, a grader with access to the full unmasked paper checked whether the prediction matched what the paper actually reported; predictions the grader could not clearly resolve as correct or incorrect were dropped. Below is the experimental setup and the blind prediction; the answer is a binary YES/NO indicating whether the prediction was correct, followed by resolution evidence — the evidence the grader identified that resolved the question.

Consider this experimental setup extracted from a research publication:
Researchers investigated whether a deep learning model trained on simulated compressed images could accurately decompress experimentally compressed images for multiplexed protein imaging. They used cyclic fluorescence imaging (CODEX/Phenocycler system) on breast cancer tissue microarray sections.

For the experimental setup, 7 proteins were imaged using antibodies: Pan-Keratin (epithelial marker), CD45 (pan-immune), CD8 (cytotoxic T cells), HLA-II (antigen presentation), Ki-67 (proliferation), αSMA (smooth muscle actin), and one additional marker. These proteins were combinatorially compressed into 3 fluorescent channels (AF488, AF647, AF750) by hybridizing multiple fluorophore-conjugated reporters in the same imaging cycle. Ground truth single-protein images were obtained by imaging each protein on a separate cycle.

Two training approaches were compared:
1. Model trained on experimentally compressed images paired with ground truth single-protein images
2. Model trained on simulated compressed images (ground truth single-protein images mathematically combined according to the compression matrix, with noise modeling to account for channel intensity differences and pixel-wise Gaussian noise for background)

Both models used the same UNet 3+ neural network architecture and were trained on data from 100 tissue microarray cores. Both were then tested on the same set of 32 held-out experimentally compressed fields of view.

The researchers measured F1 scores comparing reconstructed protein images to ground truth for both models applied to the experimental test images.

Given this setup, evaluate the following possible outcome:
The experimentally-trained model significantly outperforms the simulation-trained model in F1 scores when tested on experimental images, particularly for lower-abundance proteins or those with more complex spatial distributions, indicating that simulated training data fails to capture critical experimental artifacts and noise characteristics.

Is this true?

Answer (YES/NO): NO